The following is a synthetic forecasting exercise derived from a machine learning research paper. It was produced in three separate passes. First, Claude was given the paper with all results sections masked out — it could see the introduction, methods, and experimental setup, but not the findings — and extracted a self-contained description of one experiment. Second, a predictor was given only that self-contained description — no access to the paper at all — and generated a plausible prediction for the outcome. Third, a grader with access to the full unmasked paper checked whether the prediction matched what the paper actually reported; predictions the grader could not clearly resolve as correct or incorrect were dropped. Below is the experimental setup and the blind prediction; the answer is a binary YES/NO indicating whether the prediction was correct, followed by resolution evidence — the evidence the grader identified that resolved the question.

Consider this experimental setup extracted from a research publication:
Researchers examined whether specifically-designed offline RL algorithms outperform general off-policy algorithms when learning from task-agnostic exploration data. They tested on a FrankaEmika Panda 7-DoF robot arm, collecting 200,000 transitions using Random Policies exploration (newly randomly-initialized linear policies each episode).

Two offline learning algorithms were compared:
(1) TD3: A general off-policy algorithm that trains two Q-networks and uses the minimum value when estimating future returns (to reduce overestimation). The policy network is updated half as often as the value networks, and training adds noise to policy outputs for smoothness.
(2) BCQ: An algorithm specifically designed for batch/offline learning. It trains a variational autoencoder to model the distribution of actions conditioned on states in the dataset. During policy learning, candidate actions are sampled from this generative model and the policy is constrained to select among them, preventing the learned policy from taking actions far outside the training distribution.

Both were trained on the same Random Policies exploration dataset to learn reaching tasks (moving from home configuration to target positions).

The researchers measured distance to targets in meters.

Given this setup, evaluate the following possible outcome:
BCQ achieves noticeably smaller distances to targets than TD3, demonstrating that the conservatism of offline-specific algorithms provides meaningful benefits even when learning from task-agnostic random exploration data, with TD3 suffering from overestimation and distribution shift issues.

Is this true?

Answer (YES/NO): NO